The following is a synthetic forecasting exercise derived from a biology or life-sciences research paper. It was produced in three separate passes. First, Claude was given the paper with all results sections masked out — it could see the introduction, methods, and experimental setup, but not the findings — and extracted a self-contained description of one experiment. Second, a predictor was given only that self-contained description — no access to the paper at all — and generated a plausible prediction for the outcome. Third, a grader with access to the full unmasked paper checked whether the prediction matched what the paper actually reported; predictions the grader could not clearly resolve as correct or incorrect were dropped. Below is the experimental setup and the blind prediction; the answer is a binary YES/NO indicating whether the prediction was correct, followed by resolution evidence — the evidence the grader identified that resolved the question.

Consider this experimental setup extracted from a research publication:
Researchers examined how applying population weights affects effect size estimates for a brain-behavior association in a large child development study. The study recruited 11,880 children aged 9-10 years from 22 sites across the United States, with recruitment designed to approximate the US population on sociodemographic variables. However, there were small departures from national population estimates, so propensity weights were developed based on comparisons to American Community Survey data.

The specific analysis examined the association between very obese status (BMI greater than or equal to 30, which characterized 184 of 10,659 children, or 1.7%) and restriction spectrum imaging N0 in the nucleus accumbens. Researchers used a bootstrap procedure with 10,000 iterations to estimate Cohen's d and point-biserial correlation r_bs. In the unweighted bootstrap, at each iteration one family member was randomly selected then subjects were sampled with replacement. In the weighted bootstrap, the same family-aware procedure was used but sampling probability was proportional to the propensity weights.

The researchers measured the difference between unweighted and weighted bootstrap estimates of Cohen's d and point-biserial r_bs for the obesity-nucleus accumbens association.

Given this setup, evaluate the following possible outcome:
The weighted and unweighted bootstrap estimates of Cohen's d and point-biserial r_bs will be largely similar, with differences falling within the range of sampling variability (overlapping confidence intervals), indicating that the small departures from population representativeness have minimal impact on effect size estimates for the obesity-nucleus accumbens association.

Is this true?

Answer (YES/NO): YES